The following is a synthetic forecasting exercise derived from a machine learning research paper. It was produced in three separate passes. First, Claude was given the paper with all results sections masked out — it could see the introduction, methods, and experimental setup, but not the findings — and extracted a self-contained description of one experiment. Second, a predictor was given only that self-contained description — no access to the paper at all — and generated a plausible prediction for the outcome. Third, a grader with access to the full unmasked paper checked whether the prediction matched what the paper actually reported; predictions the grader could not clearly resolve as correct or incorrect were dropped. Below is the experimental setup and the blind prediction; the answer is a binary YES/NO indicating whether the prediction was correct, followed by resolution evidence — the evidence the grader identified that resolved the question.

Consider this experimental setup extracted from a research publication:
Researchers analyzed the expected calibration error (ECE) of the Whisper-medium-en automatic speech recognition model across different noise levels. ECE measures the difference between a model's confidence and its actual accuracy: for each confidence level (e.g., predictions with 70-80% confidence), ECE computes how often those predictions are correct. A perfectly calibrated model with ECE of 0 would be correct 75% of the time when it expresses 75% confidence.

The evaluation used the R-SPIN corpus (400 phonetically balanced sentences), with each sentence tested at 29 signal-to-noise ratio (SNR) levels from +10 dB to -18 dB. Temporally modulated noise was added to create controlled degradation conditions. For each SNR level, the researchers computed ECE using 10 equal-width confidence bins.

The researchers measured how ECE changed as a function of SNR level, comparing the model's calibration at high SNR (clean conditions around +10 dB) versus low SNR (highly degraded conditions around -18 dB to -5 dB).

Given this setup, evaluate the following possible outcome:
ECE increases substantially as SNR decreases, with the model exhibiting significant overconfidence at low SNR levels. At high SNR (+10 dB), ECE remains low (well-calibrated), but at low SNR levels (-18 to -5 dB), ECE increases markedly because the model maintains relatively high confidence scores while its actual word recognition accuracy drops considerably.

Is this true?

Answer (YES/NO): YES